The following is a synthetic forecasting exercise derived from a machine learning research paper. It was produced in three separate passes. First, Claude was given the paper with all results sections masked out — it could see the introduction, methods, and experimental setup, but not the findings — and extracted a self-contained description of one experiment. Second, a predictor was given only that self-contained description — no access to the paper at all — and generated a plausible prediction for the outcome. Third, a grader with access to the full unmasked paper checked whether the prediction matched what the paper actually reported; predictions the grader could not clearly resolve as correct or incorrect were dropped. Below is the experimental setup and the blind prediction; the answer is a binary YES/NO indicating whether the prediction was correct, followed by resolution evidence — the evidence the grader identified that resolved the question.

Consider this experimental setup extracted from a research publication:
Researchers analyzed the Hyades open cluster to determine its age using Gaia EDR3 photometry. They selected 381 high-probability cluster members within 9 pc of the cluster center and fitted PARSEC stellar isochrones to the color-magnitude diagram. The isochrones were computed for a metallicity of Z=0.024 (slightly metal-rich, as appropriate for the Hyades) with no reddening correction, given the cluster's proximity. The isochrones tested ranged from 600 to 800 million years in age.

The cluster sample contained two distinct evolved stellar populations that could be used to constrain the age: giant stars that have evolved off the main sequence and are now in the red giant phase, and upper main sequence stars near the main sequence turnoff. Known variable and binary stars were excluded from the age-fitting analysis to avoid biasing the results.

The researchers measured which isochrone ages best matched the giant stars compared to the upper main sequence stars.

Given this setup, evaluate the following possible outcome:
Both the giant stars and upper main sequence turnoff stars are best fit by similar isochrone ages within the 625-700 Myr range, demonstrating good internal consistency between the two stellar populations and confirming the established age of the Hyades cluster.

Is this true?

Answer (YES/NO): NO